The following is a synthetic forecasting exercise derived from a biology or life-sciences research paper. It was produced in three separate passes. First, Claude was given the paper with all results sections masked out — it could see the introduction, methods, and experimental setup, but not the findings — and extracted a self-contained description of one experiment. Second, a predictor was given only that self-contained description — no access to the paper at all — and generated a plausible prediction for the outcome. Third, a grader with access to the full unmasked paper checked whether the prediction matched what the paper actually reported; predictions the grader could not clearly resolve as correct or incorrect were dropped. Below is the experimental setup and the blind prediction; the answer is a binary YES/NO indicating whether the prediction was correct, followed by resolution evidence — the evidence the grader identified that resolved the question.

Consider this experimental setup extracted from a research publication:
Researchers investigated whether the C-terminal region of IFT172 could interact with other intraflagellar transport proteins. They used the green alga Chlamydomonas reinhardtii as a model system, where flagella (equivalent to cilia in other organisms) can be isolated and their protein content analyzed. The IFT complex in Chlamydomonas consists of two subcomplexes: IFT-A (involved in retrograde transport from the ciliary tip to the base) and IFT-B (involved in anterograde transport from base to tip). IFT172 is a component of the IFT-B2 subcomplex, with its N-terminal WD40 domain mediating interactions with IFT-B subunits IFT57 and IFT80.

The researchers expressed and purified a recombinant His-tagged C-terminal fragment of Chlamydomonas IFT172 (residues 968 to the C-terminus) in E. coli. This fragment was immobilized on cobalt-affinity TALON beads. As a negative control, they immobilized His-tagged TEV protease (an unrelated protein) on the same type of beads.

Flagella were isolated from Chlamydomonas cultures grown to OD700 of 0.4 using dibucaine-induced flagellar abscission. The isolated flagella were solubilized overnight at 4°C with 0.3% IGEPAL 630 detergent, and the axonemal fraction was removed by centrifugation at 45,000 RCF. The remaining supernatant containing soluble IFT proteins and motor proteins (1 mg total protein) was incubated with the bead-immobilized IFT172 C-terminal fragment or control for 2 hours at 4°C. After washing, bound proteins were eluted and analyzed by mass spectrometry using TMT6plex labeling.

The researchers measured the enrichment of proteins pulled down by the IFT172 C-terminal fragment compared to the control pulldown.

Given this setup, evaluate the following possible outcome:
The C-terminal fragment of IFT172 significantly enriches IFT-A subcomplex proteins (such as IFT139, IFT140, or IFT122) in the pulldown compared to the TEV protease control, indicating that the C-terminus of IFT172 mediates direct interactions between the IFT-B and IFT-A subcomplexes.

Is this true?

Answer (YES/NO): YES